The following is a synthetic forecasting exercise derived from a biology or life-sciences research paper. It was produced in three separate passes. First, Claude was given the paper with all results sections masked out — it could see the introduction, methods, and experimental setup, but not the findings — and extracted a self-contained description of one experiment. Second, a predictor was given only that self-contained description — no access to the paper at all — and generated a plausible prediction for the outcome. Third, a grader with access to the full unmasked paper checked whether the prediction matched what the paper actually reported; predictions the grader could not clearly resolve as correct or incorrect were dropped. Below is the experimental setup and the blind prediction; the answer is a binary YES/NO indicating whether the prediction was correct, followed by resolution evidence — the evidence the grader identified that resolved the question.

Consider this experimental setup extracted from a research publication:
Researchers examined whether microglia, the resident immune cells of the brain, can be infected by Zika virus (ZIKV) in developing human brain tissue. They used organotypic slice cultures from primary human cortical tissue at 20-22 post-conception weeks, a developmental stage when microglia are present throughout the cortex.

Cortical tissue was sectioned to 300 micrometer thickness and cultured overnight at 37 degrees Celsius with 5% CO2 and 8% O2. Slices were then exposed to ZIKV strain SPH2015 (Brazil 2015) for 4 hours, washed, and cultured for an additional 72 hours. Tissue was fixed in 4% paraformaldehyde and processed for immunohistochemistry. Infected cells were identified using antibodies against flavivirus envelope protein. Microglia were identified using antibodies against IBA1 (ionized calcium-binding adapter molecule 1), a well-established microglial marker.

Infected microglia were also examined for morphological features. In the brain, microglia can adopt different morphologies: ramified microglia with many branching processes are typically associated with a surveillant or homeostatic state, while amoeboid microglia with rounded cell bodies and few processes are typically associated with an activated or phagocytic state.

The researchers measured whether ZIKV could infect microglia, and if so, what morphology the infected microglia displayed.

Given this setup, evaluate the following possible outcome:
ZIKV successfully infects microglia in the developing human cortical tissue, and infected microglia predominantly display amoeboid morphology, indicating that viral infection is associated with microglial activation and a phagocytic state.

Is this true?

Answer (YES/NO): YES